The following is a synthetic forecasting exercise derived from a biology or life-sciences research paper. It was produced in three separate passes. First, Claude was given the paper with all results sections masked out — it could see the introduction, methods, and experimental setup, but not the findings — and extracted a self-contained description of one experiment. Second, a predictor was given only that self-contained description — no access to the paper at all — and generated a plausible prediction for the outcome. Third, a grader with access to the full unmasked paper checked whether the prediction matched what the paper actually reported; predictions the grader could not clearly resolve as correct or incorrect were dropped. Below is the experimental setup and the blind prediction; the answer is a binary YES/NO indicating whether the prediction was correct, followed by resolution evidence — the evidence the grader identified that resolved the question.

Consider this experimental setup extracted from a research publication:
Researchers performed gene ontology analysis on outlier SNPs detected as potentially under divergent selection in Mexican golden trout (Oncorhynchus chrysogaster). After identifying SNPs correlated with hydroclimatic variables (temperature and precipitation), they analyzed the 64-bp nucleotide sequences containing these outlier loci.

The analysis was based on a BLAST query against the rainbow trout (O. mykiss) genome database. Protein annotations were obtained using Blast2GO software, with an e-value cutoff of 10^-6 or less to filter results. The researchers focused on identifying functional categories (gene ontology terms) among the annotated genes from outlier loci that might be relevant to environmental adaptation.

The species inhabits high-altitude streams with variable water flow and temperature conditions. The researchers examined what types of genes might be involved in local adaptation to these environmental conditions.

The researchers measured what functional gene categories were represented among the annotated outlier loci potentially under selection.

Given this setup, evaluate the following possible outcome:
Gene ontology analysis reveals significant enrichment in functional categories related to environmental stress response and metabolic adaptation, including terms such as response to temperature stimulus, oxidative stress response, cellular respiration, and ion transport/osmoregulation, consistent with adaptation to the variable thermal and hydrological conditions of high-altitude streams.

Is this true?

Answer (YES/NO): NO